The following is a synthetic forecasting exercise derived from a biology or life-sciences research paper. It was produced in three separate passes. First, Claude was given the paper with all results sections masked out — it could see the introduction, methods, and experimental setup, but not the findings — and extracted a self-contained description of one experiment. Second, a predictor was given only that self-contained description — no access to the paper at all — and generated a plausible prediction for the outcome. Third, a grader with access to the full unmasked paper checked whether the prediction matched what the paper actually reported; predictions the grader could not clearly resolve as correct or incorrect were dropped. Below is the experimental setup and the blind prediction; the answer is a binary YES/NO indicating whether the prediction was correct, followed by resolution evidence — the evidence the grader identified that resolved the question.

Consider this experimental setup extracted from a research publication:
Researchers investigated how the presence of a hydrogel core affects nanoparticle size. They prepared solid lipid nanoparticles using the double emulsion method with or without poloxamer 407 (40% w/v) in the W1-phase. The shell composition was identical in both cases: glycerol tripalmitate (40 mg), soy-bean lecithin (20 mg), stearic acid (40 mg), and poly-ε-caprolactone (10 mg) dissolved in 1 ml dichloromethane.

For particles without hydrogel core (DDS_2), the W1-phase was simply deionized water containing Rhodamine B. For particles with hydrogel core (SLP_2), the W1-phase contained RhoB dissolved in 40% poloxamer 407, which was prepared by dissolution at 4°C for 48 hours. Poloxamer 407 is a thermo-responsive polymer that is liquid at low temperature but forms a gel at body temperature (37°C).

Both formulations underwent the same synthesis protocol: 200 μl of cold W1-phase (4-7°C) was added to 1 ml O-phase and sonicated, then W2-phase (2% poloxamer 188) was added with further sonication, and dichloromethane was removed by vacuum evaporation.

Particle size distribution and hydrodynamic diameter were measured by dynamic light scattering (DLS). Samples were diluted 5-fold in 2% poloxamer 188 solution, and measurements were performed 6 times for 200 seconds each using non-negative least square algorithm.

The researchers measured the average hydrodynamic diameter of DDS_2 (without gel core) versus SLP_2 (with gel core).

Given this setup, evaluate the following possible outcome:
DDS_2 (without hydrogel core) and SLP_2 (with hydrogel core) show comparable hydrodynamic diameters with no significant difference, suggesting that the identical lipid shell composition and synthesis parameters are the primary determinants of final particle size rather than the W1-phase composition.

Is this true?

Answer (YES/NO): YES